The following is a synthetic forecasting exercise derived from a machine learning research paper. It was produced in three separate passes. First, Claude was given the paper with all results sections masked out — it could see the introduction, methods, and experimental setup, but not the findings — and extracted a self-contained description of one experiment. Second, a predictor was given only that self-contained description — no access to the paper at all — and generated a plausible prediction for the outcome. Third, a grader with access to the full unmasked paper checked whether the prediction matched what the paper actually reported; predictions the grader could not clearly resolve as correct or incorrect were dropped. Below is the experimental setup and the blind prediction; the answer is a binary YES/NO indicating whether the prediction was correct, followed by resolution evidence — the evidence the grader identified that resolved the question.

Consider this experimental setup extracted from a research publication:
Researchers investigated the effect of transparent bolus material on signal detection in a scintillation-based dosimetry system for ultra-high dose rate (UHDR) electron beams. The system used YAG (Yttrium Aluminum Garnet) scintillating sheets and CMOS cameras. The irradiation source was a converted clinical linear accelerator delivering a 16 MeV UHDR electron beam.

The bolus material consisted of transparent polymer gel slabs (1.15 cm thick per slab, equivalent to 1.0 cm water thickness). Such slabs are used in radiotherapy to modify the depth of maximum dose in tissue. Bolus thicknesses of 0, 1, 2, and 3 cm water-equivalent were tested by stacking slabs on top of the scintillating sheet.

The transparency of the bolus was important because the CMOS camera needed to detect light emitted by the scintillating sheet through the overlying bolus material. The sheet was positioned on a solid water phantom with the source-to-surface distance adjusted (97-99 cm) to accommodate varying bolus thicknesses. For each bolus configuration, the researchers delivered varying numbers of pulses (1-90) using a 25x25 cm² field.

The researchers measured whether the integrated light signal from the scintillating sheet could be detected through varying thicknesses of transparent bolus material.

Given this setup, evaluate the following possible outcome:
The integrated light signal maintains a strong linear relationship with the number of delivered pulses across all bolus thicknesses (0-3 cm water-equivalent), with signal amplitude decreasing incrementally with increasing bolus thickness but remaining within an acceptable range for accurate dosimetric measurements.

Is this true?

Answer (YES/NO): NO